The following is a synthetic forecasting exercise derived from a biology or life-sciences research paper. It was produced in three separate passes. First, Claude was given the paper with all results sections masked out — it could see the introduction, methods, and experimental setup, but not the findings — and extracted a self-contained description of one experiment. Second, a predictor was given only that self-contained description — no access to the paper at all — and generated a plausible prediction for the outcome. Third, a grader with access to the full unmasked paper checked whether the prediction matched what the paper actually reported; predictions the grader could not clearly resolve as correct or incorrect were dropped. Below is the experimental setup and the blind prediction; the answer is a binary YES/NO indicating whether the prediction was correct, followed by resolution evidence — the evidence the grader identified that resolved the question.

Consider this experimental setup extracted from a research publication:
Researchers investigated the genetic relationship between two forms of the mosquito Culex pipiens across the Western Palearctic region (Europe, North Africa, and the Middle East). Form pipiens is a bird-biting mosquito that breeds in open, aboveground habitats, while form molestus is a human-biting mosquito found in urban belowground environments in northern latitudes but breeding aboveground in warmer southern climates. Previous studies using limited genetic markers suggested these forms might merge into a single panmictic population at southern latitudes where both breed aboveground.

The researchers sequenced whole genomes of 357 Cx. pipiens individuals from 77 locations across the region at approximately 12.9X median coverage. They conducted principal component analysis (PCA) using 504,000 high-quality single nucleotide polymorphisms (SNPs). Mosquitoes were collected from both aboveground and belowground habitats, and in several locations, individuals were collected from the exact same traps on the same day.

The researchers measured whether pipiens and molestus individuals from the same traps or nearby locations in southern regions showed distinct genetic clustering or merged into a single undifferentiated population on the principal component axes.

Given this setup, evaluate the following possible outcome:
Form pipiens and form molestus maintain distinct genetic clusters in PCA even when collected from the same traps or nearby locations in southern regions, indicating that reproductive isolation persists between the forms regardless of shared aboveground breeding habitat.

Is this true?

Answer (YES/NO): YES